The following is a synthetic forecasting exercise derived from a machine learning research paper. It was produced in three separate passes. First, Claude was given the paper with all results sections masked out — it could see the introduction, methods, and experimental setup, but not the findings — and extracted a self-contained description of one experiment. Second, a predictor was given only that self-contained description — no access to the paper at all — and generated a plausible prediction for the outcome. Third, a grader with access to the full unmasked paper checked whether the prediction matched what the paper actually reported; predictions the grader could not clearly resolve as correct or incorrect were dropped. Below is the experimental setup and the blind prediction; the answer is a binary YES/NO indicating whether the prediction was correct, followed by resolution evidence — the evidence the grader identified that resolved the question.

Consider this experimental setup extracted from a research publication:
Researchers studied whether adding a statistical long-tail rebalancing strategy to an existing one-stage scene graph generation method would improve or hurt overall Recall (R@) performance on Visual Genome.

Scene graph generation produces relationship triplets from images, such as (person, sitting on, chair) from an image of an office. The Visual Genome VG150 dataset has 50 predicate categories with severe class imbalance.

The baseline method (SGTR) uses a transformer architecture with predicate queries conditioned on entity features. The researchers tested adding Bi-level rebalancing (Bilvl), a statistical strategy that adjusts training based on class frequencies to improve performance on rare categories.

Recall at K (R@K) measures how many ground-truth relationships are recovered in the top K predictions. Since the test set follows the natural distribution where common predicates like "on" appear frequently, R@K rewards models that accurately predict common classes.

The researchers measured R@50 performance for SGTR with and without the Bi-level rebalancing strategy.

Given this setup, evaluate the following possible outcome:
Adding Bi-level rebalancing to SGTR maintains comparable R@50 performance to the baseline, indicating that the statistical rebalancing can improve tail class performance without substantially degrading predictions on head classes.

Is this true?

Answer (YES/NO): NO